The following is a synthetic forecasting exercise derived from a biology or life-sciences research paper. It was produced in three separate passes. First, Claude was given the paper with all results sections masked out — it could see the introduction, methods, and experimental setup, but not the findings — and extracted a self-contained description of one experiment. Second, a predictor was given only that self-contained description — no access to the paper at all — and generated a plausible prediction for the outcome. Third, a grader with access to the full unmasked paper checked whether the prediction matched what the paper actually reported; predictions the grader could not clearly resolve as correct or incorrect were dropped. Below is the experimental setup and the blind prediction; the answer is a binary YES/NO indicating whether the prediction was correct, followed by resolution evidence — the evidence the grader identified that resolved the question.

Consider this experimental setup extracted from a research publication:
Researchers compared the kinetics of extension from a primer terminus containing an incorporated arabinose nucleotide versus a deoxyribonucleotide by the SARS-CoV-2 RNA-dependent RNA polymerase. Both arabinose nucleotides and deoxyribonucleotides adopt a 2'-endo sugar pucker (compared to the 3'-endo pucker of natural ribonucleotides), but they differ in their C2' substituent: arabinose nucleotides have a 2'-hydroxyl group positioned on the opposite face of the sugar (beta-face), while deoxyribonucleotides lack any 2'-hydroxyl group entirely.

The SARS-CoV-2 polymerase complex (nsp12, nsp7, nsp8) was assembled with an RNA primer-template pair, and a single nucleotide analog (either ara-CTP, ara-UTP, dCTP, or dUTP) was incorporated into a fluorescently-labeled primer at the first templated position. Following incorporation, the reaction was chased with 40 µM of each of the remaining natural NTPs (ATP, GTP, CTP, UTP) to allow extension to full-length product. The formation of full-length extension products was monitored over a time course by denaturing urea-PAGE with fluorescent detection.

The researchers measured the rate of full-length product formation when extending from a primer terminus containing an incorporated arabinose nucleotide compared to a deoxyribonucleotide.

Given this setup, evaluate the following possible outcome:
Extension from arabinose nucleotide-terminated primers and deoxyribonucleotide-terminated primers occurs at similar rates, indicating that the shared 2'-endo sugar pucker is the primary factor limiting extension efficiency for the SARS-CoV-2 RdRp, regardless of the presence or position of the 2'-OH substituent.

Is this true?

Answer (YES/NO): YES